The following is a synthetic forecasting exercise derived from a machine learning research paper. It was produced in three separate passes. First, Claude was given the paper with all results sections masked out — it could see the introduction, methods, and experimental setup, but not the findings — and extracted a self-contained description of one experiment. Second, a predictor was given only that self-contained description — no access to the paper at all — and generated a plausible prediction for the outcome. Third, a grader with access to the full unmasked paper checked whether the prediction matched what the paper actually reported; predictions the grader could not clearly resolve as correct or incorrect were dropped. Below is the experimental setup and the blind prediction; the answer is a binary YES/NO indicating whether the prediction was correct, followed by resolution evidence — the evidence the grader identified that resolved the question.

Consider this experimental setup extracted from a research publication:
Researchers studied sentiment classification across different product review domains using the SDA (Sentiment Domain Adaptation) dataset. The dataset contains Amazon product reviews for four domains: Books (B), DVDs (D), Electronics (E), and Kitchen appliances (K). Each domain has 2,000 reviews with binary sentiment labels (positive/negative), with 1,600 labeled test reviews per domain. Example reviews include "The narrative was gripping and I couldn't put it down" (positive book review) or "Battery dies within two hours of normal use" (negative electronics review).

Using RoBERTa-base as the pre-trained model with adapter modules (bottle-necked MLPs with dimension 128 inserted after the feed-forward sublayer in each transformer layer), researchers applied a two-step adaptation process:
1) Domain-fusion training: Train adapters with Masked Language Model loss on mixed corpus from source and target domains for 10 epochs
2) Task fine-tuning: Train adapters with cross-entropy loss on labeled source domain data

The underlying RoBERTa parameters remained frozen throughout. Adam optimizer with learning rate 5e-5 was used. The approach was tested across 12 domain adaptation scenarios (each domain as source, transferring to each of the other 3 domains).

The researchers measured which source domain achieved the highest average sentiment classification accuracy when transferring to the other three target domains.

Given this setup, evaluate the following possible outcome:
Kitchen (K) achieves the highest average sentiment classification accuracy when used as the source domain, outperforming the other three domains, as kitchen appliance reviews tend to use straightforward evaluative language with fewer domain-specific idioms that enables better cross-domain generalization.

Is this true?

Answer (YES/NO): NO